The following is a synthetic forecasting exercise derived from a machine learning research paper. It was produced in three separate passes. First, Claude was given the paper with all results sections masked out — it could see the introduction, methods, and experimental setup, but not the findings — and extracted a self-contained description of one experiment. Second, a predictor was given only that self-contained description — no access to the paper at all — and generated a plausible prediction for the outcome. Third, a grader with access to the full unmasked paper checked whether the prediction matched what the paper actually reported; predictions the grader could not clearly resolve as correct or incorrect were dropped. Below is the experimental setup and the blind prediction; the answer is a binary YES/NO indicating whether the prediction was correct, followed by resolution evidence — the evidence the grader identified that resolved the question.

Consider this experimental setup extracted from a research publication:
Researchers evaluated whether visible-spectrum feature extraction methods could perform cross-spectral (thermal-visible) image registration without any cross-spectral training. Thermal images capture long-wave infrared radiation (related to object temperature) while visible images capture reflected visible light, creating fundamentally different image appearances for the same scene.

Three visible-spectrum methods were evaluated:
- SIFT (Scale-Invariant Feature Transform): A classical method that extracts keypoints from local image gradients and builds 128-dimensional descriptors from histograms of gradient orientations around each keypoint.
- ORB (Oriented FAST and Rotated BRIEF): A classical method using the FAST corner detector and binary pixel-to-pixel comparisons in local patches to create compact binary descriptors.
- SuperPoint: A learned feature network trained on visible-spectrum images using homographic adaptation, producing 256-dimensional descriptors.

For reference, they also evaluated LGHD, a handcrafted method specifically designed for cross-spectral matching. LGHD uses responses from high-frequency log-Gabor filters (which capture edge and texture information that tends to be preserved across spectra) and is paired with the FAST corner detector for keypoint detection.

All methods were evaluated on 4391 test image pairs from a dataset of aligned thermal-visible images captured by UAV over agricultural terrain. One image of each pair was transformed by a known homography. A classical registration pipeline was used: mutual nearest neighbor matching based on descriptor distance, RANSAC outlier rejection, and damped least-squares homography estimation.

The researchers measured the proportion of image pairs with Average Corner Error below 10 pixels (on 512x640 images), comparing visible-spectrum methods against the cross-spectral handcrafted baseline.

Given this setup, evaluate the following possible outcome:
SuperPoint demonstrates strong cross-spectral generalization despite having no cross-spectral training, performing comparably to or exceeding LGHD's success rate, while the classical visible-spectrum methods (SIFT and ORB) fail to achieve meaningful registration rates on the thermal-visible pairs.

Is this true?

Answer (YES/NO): NO